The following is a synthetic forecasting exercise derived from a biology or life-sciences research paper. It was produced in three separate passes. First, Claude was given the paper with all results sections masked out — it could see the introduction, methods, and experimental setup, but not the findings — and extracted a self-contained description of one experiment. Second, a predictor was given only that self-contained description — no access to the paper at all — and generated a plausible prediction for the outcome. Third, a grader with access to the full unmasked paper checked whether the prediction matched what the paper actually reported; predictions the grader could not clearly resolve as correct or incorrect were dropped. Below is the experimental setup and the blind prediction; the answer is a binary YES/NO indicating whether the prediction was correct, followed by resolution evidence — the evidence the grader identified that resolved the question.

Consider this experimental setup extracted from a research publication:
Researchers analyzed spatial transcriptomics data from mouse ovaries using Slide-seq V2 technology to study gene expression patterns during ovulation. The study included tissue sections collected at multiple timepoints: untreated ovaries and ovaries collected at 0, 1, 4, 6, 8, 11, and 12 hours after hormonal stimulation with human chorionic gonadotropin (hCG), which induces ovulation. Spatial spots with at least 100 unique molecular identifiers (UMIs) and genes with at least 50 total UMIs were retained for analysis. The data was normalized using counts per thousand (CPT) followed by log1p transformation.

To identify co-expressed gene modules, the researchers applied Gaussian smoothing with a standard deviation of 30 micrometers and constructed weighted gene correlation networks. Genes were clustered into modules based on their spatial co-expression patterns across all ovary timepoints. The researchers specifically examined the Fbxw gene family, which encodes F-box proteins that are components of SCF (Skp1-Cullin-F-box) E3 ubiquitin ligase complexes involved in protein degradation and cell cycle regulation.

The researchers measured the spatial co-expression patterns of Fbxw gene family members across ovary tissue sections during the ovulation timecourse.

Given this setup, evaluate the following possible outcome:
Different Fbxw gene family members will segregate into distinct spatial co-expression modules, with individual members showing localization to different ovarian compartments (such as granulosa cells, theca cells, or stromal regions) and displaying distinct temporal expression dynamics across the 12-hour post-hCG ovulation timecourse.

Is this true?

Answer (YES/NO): NO